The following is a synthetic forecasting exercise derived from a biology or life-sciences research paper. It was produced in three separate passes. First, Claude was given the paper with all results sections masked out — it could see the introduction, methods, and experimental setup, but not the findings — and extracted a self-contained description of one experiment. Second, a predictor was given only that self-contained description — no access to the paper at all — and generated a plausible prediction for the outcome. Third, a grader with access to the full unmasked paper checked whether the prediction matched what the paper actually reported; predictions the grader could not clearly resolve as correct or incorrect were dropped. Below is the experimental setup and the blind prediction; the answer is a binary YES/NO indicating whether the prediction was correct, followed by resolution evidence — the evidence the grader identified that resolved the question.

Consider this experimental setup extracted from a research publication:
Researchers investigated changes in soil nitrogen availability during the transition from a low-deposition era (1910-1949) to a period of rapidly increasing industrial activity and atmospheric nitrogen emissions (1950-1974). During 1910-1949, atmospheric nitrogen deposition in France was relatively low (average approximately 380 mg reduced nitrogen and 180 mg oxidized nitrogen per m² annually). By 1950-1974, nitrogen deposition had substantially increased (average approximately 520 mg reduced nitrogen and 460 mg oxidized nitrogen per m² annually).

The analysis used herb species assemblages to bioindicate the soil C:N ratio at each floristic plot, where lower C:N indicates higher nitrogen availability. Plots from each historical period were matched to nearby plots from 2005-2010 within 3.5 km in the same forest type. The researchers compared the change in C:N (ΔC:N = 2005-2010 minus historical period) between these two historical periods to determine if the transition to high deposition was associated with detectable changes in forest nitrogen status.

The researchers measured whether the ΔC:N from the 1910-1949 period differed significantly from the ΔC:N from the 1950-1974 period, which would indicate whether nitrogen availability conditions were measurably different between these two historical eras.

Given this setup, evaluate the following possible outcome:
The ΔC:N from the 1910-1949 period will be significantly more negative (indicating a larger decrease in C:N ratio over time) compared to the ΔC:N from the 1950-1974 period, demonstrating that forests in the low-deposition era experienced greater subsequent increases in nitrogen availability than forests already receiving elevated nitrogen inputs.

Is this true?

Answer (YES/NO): NO